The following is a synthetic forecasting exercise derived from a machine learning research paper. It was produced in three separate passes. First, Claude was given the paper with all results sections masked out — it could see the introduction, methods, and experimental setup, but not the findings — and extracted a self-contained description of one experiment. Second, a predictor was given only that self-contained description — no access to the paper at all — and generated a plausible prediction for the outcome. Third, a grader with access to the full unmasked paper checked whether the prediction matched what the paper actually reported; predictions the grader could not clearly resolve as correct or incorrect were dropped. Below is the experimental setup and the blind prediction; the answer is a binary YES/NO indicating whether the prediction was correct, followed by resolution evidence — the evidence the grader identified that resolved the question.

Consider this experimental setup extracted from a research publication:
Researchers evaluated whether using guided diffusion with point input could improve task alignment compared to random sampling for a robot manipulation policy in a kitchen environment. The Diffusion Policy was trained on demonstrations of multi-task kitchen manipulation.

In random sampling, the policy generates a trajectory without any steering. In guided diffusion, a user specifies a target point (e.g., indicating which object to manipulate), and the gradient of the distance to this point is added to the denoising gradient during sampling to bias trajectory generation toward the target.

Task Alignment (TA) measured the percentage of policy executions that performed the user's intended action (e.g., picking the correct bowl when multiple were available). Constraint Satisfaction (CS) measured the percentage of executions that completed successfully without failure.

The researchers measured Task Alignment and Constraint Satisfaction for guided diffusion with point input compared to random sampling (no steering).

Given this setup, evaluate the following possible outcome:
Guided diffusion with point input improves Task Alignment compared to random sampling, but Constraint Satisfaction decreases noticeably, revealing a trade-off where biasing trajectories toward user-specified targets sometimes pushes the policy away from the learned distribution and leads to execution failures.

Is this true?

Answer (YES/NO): NO